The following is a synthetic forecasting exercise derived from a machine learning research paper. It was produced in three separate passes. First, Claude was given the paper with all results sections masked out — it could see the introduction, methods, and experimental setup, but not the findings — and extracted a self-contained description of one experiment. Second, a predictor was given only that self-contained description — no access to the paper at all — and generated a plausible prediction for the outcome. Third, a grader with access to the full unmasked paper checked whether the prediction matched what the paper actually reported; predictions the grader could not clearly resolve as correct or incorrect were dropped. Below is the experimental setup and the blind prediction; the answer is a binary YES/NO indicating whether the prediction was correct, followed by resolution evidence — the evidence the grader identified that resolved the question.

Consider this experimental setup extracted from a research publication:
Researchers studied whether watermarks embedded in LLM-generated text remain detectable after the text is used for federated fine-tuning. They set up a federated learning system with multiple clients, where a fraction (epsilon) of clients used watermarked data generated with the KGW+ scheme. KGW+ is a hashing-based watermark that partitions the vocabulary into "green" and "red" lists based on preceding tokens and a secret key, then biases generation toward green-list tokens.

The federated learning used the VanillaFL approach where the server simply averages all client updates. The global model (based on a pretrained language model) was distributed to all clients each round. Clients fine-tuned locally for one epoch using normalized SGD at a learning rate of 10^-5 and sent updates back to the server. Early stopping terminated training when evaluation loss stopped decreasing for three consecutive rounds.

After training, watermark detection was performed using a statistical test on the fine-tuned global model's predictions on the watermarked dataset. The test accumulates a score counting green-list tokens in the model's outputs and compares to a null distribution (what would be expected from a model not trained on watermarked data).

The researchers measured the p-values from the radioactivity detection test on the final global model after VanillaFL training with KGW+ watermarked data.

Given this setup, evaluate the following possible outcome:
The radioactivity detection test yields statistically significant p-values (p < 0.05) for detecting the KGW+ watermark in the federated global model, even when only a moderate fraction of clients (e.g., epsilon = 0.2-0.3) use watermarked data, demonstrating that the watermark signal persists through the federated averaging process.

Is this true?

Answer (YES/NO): YES